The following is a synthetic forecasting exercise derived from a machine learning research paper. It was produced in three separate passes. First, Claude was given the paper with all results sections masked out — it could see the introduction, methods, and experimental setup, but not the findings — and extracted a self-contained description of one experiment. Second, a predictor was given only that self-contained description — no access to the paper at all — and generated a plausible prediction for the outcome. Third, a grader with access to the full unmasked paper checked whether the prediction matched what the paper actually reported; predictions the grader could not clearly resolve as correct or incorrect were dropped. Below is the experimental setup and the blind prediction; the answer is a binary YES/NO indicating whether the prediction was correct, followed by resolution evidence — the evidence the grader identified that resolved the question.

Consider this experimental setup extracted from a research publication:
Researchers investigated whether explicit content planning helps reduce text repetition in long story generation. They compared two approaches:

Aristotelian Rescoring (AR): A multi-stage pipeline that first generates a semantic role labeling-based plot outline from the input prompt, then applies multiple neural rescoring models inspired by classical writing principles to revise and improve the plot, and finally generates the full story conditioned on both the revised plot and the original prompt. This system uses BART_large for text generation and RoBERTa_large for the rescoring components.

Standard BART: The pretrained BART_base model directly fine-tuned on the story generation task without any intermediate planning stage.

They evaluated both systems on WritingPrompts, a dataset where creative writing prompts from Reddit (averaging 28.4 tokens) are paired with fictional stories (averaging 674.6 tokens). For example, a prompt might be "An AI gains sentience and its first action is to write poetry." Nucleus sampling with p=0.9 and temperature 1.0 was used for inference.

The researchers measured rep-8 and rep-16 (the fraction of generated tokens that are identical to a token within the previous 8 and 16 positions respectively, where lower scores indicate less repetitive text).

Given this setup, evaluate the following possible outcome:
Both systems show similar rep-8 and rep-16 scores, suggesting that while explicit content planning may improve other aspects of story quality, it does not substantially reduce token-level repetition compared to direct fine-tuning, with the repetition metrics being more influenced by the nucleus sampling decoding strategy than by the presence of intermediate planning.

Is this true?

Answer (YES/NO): NO